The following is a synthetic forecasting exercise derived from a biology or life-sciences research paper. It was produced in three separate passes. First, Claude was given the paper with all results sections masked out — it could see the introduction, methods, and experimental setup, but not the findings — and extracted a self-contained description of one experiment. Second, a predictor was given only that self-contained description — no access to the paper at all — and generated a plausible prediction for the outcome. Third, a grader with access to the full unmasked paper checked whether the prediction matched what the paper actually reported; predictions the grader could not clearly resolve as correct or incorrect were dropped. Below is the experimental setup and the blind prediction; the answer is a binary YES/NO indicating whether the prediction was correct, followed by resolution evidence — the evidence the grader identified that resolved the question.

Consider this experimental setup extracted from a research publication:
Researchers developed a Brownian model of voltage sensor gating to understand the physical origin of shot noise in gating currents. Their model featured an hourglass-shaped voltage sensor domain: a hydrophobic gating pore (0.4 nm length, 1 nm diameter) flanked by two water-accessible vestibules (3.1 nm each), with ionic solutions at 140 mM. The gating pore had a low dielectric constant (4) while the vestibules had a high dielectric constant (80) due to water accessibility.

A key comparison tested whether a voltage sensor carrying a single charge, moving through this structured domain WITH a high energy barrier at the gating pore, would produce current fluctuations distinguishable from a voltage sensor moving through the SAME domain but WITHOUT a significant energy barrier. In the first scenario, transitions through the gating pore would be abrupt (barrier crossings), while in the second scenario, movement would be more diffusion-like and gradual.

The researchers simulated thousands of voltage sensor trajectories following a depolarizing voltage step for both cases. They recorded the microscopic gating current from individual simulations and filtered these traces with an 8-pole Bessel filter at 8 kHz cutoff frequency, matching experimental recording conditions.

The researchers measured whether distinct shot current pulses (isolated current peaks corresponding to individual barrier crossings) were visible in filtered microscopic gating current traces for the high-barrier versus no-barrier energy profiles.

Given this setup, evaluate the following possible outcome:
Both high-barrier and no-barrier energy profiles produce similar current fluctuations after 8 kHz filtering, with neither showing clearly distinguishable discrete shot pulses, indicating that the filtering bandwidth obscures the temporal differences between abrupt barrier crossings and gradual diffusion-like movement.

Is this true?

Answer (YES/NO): NO